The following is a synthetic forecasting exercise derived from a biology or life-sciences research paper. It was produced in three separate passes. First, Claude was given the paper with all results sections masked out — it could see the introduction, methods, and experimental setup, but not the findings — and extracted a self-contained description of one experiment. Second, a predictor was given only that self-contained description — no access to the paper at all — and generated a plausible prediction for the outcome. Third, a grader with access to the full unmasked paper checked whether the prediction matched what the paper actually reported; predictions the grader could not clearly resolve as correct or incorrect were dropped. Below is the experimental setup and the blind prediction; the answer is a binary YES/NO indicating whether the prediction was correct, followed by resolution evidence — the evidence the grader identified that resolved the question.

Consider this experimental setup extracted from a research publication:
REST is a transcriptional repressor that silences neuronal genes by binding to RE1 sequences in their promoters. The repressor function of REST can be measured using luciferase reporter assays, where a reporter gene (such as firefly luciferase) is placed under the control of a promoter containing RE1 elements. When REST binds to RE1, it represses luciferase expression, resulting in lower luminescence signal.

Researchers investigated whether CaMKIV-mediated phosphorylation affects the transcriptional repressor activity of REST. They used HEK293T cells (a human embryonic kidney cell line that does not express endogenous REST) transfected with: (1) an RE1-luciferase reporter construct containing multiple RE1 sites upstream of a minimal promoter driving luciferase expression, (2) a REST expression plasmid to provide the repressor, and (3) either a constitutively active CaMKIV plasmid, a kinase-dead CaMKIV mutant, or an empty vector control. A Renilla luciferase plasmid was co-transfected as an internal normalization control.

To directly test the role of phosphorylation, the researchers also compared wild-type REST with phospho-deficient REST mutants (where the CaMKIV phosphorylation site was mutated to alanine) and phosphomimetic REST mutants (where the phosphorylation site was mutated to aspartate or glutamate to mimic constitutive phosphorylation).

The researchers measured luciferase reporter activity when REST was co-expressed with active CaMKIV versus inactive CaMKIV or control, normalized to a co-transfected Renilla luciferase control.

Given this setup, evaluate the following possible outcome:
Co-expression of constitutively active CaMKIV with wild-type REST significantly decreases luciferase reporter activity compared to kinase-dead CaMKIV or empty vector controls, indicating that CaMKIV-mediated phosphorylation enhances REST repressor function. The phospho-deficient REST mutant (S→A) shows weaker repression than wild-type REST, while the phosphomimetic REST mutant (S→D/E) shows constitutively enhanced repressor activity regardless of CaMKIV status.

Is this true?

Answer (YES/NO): NO